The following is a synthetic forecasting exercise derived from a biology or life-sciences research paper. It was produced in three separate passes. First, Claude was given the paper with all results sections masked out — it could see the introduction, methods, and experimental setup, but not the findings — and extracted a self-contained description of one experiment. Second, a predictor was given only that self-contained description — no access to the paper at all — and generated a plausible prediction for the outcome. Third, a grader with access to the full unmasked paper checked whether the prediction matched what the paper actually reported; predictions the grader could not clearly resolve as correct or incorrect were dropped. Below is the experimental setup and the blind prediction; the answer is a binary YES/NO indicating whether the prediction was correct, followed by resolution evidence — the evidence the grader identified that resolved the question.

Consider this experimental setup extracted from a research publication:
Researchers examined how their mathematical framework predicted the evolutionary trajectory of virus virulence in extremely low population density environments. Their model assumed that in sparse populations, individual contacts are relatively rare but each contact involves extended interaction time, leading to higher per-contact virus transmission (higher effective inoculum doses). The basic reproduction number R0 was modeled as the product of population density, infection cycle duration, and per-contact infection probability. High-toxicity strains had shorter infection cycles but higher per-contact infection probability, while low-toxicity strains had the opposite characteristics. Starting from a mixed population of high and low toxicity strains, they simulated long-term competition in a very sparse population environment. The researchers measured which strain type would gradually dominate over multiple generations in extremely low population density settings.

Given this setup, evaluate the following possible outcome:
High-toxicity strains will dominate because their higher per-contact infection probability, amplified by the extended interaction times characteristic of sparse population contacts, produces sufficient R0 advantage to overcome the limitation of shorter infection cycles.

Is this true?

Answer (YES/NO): NO